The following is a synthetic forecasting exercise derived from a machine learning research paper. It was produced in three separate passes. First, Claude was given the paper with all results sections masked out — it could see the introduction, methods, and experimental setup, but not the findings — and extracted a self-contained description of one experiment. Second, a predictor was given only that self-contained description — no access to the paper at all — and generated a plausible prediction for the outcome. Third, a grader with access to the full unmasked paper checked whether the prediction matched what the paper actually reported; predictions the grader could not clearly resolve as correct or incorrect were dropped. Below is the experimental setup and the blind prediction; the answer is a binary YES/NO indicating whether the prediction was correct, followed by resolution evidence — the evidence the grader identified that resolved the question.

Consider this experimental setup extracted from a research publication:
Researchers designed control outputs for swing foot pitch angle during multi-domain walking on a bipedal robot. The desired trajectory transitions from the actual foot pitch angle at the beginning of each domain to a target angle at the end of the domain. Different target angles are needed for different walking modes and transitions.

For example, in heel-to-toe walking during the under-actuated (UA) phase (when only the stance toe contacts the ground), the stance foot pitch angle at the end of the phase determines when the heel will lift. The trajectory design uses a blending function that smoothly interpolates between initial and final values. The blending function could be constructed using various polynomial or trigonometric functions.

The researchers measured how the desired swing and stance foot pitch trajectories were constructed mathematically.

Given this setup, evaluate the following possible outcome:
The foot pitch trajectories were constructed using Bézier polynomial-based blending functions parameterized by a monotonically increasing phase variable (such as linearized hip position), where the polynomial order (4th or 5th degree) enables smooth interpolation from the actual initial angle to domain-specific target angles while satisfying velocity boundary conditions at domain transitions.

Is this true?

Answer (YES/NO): NO